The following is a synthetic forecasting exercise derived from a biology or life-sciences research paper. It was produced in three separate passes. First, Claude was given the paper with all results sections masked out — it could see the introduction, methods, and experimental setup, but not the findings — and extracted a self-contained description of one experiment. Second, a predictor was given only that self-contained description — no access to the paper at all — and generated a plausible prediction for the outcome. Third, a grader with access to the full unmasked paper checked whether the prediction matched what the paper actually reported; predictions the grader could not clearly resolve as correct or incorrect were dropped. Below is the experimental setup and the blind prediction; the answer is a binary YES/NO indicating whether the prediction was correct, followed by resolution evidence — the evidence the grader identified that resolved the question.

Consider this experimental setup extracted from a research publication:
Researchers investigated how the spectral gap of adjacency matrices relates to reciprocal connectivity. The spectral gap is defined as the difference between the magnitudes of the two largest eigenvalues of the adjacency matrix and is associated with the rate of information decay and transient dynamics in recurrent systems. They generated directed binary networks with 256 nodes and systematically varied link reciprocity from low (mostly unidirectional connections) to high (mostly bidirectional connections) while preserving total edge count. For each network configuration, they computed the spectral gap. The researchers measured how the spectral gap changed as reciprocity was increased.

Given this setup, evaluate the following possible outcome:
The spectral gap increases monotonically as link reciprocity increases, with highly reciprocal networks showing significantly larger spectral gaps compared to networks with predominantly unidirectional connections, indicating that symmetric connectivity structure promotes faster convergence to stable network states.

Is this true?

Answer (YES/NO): NO